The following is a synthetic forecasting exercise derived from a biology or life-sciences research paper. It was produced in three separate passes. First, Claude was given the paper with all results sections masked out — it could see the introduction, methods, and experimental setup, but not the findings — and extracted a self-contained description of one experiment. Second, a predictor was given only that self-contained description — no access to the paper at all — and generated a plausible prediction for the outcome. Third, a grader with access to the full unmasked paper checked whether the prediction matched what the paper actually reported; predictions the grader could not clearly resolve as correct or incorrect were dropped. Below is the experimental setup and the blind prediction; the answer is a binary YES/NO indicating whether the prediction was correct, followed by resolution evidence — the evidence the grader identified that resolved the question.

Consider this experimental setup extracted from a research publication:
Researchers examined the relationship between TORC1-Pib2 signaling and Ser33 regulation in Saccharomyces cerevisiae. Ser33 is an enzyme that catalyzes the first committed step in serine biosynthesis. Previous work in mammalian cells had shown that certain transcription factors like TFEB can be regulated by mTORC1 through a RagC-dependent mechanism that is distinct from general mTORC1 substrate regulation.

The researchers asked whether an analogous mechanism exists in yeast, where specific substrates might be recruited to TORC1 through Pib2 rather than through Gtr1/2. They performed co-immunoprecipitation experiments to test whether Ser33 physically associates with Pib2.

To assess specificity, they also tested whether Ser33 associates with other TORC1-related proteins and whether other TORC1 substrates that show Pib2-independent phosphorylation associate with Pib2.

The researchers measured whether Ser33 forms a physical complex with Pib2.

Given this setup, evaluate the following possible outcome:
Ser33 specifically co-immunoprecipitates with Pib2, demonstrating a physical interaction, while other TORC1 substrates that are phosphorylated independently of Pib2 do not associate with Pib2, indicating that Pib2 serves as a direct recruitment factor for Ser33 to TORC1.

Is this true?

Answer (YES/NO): YES